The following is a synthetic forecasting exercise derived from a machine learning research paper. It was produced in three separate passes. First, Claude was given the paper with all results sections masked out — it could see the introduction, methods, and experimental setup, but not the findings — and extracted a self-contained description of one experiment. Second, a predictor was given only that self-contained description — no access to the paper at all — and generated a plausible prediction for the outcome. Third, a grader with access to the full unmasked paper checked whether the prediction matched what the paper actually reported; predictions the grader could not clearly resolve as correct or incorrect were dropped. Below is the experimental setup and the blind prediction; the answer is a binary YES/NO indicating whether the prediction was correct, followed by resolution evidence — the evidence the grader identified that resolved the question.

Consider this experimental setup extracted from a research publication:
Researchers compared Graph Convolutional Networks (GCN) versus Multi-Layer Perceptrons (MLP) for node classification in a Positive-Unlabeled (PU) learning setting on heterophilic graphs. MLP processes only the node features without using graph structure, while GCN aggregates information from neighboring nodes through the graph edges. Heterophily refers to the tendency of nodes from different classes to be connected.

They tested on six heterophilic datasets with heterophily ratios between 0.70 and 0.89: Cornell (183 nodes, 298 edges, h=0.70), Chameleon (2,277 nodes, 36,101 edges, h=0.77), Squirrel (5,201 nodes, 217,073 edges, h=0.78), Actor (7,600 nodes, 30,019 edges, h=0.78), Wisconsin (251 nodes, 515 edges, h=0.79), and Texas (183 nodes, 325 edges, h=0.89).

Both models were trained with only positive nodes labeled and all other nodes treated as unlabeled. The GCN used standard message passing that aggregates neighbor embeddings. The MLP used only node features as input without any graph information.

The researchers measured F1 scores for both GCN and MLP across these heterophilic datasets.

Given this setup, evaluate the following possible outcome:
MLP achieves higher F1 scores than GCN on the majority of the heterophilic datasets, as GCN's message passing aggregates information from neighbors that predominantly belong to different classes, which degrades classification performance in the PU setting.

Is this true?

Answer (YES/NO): YES